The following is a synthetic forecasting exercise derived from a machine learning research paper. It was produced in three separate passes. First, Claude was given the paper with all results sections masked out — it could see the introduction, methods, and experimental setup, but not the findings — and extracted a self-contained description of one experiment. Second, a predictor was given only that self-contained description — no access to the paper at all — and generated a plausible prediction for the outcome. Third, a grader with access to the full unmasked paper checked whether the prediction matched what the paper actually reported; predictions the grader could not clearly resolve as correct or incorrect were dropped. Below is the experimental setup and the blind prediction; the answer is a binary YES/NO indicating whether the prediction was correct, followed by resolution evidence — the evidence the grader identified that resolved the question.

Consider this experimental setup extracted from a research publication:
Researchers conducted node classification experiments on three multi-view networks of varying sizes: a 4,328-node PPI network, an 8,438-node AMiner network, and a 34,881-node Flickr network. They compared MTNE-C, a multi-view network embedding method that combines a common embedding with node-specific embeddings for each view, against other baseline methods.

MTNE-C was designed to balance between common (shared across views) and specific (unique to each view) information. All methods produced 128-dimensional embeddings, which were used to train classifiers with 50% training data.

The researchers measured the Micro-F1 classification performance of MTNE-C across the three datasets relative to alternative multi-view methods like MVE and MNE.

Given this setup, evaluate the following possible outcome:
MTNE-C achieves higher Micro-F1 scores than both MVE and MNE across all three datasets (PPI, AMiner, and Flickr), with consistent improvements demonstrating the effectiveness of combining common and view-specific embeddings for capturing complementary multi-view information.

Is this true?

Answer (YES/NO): NO